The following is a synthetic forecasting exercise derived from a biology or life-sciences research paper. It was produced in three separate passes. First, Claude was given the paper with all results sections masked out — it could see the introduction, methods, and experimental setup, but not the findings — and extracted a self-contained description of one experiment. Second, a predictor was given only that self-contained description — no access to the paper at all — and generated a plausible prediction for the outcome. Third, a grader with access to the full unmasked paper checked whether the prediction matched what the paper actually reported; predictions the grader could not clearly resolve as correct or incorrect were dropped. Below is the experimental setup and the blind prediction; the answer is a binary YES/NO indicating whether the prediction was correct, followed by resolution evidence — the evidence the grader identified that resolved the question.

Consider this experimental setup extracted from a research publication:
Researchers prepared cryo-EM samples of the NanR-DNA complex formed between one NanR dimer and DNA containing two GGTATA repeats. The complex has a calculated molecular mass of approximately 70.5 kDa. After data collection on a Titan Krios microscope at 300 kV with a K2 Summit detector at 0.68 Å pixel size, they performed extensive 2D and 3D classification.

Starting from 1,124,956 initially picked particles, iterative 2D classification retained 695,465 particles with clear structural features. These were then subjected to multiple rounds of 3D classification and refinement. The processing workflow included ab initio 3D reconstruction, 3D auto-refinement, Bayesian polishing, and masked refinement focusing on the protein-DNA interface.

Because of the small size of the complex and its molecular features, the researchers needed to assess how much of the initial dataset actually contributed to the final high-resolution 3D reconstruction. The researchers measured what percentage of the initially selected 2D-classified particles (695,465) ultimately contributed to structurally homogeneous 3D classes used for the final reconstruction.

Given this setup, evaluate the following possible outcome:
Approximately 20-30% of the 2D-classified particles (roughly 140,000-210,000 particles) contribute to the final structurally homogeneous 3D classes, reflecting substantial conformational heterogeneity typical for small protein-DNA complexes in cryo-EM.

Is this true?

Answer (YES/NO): YES